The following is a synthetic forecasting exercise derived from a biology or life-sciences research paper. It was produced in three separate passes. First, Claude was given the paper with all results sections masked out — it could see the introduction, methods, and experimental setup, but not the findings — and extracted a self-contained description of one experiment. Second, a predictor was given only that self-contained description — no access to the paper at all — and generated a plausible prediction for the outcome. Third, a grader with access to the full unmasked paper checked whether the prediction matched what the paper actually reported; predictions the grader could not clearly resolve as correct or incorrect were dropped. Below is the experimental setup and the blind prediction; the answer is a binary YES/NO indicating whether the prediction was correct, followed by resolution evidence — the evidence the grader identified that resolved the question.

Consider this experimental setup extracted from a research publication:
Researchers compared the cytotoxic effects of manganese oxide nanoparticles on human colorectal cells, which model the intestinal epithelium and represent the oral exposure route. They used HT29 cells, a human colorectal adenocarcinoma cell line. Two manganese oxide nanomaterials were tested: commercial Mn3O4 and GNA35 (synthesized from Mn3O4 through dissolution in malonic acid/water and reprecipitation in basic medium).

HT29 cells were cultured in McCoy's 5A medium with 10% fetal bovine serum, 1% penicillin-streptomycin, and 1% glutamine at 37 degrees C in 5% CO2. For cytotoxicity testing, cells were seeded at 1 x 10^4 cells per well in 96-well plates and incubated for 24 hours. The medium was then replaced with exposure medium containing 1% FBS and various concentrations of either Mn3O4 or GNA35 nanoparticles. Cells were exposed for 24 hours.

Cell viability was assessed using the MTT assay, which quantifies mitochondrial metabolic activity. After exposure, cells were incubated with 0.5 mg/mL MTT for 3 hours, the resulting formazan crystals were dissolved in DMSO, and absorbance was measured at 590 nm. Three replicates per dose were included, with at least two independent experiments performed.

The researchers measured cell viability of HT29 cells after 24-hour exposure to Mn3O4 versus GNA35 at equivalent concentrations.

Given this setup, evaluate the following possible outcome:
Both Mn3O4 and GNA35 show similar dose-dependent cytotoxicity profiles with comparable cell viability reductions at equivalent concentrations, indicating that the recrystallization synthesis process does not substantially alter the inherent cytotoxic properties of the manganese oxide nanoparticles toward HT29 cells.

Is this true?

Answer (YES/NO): NO